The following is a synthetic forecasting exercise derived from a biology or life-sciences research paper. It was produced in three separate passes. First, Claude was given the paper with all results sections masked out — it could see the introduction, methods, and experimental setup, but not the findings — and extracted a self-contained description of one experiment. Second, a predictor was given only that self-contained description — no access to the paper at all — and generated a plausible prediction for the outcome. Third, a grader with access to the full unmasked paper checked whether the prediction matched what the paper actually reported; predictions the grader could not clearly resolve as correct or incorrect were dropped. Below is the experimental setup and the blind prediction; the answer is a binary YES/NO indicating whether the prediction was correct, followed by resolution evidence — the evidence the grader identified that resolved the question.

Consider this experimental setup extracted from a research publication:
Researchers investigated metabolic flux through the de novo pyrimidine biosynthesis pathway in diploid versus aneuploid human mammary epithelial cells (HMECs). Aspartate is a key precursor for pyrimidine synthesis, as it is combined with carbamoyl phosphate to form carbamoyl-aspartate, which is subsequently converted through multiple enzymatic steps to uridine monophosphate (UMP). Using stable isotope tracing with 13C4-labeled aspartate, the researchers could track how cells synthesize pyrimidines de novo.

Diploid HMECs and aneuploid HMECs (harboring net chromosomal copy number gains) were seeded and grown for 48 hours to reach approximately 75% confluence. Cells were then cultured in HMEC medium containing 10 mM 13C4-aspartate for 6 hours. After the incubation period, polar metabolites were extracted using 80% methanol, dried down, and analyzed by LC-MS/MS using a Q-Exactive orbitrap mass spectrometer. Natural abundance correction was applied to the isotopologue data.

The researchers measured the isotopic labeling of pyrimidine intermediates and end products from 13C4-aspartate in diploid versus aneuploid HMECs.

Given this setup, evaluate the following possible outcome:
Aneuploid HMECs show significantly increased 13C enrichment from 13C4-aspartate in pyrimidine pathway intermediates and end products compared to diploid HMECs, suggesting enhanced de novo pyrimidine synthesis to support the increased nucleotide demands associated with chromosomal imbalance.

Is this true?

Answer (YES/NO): NO